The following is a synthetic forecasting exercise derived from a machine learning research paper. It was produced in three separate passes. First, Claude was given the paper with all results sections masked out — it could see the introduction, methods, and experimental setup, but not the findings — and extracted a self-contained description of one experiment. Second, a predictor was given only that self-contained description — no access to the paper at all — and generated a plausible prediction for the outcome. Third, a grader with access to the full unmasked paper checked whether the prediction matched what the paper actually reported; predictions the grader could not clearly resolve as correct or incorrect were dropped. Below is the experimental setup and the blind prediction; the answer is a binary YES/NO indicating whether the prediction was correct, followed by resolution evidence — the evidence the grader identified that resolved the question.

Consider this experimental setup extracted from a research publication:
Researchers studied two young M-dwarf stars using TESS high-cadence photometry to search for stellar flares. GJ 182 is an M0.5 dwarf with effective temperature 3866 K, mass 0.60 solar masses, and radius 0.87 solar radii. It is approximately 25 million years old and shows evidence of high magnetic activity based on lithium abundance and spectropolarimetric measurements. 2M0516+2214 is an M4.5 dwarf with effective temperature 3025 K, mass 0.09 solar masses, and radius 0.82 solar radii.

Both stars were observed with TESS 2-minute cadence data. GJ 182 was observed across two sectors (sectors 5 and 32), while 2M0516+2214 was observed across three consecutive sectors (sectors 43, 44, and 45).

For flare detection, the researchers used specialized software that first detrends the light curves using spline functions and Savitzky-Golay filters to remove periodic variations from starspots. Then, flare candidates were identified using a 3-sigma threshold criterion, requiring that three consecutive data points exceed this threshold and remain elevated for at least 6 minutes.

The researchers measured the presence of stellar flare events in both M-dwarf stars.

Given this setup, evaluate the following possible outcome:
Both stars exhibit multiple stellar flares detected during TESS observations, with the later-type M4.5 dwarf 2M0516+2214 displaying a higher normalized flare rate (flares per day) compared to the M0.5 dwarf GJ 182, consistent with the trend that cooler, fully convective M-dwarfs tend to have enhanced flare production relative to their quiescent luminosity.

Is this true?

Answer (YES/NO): NO